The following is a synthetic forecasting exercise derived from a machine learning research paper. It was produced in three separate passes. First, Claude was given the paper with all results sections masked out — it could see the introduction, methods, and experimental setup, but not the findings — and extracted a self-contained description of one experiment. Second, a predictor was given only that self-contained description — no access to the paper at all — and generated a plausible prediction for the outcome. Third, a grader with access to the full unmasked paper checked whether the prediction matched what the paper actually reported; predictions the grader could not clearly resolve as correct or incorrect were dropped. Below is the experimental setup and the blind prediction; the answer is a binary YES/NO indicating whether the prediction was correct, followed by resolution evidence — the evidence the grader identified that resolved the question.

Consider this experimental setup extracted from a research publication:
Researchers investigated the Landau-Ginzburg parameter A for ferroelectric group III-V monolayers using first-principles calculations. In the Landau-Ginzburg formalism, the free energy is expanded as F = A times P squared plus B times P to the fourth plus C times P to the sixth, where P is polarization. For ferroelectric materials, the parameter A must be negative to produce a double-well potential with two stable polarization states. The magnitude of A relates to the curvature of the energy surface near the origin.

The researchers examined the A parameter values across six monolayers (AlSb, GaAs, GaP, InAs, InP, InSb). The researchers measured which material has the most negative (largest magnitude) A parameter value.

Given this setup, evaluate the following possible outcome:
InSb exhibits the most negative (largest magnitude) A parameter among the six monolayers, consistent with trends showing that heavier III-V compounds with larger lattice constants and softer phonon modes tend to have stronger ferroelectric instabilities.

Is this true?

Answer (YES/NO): YES